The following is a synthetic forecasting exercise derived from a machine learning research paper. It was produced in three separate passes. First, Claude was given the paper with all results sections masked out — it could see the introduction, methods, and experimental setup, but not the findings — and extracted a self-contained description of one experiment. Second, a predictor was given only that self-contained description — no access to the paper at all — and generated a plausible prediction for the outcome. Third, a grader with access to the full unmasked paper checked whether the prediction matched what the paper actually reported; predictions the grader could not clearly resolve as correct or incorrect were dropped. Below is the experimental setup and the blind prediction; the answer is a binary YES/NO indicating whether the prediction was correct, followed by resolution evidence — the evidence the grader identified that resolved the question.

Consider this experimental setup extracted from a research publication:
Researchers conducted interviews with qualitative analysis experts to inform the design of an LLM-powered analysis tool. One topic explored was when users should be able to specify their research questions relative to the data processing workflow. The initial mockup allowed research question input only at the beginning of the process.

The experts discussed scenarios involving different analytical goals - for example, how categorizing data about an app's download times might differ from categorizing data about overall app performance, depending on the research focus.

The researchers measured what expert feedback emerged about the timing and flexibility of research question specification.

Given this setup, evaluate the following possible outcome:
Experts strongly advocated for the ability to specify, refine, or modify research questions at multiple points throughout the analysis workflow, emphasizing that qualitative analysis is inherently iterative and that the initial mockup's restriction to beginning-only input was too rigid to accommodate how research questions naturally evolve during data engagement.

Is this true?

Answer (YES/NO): YES